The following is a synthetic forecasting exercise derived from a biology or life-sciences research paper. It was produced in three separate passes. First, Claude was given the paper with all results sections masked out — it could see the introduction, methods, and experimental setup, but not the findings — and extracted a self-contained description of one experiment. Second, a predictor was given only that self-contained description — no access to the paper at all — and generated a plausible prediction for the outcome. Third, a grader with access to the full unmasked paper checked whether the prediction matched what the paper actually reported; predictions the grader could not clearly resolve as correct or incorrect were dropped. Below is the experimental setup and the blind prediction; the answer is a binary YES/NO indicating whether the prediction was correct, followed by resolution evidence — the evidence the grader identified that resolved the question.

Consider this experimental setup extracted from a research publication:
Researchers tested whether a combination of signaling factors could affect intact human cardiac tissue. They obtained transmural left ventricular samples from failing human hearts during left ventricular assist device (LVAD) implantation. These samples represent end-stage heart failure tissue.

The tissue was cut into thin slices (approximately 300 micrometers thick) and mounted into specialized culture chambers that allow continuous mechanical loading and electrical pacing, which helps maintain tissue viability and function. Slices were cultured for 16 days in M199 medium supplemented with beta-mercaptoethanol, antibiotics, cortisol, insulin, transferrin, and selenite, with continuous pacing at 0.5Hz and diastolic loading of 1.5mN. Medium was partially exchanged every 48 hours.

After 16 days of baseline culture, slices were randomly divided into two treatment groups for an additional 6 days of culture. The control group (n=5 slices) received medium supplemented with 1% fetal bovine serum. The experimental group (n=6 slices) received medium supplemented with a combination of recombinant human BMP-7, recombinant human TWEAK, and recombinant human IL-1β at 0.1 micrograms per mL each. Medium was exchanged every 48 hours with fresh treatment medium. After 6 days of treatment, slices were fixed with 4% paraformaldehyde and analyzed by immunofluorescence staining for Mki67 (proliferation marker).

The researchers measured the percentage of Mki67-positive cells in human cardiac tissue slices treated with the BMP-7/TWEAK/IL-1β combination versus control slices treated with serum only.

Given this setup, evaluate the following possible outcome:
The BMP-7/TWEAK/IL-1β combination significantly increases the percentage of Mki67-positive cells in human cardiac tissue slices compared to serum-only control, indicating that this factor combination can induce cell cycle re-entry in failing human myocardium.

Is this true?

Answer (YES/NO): YES